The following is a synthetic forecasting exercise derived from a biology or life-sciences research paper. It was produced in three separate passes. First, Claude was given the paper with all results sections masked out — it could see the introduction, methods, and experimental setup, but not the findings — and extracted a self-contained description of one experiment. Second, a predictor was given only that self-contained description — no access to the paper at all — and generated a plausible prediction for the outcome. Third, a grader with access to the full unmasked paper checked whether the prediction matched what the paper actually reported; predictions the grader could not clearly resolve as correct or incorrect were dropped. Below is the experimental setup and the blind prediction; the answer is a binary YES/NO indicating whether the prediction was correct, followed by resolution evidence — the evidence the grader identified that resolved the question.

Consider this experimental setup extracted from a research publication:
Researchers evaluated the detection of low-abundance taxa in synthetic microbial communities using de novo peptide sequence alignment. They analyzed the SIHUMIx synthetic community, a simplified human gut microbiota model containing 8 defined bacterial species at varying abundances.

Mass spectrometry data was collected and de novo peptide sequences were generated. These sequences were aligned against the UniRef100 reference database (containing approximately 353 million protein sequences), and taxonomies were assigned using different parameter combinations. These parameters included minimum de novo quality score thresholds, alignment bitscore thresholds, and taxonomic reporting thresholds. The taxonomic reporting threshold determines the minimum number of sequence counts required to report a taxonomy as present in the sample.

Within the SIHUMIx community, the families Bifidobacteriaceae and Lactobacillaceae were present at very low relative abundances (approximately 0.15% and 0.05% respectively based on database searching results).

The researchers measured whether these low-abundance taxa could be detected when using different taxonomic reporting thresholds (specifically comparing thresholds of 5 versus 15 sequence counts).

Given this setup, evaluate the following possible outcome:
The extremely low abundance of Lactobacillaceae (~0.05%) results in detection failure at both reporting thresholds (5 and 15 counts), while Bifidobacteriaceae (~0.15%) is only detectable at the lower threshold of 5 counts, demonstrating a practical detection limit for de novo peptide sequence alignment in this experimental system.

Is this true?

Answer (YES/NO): NO